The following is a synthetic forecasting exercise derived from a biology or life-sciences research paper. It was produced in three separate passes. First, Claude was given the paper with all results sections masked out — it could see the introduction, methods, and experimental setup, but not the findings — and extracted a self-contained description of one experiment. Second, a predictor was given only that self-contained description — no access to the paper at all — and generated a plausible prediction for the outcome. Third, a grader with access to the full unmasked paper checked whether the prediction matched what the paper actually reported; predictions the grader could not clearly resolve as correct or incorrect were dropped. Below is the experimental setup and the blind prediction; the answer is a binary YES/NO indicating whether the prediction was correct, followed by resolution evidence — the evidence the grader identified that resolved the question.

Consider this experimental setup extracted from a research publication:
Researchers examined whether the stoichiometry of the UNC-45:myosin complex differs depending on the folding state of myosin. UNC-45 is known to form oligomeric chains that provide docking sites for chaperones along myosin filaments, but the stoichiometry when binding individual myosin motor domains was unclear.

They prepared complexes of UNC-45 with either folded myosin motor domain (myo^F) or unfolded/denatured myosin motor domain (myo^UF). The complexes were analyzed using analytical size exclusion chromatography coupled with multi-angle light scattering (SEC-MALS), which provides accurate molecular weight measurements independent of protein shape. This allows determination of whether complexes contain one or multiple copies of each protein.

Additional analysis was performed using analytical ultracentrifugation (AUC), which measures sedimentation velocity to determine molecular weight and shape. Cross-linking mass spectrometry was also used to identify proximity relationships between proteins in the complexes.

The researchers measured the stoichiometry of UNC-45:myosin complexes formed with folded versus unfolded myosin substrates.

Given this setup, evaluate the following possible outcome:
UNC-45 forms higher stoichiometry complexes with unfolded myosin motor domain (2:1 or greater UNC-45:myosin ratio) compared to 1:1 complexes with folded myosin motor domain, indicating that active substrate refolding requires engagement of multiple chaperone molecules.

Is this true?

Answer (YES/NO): NO